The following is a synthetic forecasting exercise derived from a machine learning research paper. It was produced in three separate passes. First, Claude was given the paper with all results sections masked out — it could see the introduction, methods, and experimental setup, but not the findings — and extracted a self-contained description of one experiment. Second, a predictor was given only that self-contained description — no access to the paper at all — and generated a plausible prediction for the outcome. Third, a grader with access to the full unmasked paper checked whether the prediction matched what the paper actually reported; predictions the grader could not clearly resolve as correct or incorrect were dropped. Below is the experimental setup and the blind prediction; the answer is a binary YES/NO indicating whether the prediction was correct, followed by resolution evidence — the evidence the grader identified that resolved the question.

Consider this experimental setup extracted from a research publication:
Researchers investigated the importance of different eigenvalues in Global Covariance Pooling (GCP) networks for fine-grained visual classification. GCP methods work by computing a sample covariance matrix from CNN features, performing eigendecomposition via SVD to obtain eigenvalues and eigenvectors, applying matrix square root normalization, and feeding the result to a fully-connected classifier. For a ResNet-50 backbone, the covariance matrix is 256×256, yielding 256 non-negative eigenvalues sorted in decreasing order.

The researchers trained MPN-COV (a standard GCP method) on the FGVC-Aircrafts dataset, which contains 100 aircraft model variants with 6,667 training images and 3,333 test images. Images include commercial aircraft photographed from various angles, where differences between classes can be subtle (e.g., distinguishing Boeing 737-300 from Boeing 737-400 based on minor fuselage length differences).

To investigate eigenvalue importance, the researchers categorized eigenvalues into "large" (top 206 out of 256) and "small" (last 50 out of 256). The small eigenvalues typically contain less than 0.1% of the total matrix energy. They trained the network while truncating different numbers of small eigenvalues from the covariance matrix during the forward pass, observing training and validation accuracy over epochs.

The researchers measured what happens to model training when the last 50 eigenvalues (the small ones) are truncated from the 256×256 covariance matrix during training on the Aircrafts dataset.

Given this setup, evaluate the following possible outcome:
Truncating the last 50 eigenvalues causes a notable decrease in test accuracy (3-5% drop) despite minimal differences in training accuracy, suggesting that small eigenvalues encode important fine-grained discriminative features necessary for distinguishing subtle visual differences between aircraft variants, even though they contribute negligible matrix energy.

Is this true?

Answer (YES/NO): NO